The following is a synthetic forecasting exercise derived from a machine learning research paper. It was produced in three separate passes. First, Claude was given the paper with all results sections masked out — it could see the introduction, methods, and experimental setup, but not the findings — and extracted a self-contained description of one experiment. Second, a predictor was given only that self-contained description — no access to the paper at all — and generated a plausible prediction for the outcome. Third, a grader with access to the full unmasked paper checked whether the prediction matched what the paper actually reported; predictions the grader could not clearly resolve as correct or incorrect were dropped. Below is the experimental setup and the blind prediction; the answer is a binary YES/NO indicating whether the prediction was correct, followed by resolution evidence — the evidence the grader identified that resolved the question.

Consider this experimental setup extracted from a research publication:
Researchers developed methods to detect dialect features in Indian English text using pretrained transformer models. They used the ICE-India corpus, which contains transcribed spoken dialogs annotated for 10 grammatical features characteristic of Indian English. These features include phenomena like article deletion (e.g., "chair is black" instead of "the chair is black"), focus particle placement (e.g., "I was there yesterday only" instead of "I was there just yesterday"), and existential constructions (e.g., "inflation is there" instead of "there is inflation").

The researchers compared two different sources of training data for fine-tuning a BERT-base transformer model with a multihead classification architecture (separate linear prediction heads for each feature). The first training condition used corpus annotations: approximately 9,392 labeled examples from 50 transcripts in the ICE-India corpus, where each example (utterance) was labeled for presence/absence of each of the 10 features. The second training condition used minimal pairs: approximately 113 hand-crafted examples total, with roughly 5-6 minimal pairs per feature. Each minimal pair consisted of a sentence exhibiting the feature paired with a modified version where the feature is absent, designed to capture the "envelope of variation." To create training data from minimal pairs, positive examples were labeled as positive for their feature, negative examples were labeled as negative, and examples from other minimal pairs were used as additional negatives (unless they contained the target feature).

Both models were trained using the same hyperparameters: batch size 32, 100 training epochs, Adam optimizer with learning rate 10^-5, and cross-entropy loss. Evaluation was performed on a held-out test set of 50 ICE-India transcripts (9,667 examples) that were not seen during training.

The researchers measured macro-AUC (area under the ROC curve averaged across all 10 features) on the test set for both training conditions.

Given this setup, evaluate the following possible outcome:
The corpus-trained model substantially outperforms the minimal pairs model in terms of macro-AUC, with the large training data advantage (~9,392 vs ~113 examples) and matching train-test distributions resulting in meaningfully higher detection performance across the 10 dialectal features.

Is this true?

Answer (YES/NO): NO